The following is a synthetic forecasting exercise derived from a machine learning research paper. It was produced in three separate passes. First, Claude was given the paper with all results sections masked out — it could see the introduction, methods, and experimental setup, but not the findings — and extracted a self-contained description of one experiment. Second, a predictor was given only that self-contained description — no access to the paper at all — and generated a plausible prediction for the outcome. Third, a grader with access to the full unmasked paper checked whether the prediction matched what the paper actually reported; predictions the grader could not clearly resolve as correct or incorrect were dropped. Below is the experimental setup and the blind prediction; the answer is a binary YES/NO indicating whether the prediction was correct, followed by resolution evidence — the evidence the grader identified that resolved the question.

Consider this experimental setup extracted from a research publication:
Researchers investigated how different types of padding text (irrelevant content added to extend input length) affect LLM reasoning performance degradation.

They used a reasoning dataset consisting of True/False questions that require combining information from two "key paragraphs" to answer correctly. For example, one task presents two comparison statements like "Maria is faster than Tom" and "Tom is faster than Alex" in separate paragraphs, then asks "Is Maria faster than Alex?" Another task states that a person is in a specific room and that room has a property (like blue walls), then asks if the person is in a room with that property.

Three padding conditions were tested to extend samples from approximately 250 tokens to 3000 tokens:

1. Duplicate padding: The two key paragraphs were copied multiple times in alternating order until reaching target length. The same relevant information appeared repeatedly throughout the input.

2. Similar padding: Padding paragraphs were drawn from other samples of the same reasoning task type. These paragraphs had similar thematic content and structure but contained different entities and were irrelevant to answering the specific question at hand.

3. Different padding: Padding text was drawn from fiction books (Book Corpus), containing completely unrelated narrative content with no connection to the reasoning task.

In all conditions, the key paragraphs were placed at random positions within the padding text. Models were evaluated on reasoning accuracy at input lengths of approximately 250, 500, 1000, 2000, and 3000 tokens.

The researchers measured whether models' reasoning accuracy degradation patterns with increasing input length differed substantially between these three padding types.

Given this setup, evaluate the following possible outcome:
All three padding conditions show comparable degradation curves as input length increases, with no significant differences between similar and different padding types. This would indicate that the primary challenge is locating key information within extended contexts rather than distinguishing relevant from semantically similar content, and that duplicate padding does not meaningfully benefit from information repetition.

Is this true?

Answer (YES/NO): NO